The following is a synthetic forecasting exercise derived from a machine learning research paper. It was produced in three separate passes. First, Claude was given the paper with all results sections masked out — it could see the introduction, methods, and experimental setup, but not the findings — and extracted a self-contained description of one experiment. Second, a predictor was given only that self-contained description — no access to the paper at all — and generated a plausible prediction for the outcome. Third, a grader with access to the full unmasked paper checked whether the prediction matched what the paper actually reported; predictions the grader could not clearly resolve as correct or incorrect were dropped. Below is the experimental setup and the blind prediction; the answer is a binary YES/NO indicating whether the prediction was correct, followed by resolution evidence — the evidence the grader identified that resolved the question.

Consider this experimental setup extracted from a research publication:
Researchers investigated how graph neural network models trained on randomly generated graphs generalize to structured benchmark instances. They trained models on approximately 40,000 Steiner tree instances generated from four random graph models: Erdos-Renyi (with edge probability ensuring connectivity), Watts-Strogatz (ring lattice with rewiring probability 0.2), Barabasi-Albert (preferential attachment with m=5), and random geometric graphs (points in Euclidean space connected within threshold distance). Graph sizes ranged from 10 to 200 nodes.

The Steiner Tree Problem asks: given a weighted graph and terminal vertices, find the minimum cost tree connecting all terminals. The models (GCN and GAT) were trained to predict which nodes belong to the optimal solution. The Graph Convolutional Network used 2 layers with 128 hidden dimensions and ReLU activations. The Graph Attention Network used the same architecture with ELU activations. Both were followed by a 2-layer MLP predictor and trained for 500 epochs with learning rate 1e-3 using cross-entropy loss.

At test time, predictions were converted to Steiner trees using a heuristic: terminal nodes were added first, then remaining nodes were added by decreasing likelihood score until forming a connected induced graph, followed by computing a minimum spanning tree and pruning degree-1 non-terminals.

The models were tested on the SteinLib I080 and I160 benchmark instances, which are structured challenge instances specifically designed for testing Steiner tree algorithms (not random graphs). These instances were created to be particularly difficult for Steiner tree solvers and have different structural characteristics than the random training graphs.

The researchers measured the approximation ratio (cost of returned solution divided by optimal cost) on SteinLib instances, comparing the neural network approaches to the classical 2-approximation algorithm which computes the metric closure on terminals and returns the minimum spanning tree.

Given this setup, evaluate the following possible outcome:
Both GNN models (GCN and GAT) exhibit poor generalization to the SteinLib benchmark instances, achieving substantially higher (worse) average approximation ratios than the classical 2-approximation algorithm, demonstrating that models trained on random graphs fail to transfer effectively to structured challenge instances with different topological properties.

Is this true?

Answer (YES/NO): YES